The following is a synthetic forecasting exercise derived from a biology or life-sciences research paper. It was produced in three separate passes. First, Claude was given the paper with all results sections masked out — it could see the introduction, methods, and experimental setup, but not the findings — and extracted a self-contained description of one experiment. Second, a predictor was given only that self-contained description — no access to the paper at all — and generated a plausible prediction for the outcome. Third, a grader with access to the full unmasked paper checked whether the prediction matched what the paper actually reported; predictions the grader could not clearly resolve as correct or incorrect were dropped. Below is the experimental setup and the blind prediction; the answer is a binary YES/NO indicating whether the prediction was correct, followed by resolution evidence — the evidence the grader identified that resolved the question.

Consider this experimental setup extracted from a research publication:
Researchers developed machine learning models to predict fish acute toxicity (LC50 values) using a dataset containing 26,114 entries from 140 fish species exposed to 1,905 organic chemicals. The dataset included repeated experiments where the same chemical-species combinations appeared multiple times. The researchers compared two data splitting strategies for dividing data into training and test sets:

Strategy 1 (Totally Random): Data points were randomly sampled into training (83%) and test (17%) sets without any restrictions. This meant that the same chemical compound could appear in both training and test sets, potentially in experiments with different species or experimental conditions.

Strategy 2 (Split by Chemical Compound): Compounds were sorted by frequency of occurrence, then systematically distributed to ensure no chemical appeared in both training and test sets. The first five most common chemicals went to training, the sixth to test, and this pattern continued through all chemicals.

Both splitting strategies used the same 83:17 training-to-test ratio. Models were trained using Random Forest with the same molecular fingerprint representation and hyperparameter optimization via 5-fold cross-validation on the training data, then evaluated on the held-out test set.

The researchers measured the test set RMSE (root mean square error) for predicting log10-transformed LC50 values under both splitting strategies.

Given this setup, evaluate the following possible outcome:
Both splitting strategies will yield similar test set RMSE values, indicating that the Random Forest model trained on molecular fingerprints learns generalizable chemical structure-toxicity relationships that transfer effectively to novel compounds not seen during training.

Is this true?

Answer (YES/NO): NO